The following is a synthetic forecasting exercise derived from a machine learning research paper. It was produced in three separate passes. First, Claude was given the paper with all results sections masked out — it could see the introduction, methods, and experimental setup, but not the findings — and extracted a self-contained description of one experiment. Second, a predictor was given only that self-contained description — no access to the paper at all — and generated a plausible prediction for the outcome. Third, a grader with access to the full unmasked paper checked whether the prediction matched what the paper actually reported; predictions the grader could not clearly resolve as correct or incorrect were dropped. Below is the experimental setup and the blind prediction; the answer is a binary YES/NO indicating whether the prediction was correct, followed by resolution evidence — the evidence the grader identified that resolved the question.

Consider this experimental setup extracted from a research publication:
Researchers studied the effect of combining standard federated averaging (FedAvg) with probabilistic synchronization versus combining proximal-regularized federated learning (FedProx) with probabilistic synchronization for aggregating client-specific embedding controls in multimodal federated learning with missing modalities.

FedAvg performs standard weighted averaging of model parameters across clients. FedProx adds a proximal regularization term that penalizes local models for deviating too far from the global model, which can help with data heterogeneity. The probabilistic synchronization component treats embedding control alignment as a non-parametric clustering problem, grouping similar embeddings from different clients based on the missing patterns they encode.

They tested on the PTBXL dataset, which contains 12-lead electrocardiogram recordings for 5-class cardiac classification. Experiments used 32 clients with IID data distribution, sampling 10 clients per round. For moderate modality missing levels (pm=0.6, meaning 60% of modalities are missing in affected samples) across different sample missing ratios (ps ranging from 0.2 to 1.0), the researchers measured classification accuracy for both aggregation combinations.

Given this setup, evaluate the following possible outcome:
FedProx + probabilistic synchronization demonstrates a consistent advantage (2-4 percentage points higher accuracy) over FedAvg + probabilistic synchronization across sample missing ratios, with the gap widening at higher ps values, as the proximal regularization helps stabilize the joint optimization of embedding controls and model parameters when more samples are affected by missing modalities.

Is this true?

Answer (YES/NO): NO